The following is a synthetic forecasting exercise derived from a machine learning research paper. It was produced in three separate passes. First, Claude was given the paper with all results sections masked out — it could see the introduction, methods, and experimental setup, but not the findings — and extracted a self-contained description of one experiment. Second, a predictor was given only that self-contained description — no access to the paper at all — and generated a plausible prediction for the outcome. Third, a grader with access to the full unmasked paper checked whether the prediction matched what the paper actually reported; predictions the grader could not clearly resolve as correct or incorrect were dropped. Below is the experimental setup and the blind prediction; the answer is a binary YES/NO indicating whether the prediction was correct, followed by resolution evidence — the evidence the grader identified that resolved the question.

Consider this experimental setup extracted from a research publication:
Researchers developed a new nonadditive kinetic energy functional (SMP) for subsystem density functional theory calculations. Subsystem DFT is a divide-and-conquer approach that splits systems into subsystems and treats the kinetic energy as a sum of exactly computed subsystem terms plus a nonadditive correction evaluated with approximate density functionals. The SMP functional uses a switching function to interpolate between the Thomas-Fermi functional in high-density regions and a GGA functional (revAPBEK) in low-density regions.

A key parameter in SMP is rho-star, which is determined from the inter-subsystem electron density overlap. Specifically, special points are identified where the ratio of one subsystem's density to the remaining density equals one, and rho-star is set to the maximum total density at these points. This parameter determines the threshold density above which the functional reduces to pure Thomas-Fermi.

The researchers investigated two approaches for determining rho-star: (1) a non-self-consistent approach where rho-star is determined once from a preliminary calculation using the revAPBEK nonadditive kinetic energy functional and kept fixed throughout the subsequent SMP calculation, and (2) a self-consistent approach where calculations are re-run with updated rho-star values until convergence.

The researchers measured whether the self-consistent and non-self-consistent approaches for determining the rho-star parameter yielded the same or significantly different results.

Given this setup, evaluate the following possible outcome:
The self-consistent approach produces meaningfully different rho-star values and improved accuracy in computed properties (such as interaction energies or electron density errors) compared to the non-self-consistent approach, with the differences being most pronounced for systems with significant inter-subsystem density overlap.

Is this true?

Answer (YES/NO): NO